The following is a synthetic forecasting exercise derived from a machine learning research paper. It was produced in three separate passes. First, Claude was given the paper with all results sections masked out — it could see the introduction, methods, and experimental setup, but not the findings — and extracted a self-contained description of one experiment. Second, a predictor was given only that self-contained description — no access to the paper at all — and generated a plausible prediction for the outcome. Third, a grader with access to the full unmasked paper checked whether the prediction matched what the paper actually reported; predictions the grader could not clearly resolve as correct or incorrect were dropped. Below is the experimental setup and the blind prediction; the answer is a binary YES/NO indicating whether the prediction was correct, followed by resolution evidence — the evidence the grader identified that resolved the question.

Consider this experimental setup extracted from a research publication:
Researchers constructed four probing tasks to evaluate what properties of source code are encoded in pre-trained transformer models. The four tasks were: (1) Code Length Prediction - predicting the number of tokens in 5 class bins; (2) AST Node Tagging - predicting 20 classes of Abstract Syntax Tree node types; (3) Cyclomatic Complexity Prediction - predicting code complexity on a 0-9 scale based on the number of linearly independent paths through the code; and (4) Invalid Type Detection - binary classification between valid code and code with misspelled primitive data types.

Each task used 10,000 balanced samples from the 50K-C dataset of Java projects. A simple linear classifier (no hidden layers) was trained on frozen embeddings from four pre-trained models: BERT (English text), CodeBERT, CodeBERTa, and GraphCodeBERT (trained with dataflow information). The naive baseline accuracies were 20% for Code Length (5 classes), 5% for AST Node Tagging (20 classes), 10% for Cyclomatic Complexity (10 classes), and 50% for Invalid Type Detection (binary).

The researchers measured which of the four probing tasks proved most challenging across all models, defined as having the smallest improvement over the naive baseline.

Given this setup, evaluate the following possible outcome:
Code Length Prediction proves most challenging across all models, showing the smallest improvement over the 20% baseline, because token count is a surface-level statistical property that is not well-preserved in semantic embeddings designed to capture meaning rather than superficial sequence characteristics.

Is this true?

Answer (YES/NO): NO